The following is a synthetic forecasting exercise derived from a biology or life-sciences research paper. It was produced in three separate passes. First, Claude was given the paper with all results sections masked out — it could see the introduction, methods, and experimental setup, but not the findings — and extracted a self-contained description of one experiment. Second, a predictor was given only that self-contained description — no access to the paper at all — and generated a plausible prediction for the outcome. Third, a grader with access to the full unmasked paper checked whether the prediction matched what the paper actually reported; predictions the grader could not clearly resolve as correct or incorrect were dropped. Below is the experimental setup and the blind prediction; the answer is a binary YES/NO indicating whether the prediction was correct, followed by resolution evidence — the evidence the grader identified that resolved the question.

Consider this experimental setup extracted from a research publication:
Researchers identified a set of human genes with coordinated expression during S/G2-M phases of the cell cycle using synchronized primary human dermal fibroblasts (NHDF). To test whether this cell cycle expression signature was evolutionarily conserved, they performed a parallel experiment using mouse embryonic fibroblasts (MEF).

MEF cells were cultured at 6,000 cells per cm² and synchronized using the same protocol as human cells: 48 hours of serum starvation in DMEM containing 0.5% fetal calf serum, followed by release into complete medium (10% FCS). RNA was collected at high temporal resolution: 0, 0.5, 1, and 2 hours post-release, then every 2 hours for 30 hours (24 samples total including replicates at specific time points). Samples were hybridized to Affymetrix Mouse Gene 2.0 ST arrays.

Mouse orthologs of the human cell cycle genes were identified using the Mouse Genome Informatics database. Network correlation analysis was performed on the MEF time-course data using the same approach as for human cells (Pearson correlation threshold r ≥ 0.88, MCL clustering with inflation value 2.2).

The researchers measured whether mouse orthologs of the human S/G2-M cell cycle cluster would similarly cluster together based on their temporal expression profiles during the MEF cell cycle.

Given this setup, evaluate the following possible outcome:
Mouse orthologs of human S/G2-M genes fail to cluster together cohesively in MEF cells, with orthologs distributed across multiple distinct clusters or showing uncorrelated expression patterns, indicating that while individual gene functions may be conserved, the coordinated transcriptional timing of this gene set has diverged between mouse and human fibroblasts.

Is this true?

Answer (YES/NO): NO